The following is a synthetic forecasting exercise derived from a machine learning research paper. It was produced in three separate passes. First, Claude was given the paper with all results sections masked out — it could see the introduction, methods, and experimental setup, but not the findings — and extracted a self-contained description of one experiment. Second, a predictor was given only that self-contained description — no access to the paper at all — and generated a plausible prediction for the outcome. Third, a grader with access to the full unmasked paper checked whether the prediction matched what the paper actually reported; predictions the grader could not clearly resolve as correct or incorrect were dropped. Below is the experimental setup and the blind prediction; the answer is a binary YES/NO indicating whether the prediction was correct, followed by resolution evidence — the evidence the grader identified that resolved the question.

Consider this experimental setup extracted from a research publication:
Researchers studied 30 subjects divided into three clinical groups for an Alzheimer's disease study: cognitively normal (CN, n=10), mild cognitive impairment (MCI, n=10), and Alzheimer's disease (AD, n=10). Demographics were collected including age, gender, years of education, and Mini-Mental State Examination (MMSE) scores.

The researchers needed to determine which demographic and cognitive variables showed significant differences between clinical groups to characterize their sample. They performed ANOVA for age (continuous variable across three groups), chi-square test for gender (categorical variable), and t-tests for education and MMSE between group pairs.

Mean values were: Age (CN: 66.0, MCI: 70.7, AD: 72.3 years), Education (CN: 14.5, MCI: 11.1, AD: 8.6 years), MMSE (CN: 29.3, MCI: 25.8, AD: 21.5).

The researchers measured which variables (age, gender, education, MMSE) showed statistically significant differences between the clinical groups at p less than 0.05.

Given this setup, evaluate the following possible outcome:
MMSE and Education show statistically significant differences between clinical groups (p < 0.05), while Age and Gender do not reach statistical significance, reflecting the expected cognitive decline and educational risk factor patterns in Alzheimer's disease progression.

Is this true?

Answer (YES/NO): YES